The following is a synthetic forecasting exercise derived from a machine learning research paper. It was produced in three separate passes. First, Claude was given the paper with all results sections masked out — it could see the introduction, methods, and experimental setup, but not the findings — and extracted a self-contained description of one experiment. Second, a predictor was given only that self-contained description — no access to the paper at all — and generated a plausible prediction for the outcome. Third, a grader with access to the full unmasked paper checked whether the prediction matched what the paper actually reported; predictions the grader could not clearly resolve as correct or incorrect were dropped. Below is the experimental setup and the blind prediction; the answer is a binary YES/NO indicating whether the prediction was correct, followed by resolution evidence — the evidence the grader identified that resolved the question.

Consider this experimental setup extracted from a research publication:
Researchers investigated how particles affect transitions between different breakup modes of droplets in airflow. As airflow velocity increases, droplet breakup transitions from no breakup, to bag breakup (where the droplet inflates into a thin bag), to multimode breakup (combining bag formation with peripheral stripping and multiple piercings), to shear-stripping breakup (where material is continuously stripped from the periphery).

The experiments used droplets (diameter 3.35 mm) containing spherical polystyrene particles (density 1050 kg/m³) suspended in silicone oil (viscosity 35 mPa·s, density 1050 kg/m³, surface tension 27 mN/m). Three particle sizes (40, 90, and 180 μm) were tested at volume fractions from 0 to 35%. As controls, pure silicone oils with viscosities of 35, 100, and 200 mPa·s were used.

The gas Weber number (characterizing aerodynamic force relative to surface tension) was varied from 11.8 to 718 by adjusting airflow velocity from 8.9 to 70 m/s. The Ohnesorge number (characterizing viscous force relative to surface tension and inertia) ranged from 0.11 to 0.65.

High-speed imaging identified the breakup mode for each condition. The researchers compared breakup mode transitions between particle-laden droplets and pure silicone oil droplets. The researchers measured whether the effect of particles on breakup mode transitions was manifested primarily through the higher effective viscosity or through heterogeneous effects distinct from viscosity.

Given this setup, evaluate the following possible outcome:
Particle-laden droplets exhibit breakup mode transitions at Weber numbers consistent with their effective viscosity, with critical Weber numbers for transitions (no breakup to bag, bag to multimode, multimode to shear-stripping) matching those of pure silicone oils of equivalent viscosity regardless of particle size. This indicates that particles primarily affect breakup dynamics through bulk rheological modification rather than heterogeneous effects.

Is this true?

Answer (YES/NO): YES